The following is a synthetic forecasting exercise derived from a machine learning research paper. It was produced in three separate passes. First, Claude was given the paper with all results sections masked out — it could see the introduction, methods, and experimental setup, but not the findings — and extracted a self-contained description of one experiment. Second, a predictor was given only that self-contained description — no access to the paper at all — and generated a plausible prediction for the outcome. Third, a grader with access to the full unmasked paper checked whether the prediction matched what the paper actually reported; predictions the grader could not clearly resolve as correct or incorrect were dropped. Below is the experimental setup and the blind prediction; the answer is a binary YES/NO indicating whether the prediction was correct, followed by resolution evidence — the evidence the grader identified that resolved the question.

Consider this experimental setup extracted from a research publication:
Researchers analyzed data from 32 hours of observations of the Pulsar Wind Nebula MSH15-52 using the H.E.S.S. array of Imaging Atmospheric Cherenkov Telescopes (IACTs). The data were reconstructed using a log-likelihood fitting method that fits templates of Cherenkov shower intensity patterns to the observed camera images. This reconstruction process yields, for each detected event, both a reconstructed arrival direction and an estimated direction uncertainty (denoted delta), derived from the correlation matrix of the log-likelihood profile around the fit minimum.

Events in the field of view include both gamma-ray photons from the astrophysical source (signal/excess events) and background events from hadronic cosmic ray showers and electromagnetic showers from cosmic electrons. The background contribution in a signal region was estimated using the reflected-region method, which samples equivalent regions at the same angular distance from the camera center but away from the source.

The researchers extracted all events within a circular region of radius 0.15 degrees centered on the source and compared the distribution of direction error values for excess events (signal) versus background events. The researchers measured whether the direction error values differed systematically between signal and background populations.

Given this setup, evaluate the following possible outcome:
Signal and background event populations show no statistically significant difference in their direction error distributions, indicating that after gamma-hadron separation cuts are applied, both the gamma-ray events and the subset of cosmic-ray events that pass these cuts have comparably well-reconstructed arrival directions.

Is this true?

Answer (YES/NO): NO